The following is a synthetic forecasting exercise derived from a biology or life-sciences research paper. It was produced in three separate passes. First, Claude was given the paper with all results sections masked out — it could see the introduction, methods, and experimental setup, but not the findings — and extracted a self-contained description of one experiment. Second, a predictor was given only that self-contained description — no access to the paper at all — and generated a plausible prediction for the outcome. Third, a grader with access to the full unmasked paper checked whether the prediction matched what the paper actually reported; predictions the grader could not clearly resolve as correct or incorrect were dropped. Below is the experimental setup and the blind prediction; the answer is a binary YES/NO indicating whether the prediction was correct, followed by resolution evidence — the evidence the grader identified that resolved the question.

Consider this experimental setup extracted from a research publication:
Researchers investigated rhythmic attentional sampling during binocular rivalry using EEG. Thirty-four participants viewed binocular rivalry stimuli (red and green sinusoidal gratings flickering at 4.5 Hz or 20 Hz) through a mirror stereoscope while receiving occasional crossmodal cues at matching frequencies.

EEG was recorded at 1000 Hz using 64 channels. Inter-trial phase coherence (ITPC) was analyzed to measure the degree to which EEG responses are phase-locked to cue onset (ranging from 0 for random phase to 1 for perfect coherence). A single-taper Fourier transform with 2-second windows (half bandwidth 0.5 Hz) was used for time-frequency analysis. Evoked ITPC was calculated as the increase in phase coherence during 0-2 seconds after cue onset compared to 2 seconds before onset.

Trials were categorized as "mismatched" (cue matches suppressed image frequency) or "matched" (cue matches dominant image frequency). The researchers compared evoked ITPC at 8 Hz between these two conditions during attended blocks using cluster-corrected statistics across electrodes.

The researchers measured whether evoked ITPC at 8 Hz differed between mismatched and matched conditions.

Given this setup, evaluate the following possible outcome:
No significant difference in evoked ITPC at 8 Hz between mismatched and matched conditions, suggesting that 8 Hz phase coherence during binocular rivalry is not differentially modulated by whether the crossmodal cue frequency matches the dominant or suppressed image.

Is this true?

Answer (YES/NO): NO